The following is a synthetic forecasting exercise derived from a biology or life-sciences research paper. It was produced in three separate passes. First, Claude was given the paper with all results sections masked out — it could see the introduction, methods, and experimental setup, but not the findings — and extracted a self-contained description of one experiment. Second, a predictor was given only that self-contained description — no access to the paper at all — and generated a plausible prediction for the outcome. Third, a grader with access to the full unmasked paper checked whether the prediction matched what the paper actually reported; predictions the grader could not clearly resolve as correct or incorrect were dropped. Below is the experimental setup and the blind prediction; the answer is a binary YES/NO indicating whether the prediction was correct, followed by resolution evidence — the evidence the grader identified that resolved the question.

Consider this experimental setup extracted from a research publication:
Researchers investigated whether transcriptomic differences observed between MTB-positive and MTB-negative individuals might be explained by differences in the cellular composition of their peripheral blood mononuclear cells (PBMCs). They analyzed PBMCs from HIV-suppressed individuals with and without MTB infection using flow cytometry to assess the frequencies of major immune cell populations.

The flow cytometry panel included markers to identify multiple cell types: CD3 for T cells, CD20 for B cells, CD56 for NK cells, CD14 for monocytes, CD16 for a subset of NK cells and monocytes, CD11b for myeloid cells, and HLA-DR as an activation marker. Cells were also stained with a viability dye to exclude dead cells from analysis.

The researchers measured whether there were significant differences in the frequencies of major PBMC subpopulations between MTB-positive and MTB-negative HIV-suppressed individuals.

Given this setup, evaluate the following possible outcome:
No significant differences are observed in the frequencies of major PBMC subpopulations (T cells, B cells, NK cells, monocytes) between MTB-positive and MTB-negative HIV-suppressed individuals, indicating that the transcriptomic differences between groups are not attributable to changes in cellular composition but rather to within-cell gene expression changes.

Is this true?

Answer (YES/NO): YES